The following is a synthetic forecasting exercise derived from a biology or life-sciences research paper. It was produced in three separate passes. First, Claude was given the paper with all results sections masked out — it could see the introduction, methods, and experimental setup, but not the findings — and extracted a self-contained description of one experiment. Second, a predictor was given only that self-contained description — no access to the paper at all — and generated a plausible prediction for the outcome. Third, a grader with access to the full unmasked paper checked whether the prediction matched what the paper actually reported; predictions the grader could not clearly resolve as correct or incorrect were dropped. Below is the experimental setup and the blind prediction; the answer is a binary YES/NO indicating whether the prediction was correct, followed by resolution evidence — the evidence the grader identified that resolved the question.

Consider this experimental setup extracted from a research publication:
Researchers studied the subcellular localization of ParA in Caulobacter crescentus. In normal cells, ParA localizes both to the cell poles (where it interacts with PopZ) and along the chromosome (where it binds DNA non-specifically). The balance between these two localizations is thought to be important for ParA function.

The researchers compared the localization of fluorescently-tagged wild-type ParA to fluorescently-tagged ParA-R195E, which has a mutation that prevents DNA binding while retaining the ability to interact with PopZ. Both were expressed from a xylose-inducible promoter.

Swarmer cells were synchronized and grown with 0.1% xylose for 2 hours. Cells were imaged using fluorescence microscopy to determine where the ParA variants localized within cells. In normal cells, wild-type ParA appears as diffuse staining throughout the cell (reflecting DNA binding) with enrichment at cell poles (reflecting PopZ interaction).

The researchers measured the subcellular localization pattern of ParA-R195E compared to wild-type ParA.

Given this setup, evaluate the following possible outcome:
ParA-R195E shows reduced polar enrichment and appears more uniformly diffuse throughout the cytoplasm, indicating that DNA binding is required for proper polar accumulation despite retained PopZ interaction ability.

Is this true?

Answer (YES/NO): NO